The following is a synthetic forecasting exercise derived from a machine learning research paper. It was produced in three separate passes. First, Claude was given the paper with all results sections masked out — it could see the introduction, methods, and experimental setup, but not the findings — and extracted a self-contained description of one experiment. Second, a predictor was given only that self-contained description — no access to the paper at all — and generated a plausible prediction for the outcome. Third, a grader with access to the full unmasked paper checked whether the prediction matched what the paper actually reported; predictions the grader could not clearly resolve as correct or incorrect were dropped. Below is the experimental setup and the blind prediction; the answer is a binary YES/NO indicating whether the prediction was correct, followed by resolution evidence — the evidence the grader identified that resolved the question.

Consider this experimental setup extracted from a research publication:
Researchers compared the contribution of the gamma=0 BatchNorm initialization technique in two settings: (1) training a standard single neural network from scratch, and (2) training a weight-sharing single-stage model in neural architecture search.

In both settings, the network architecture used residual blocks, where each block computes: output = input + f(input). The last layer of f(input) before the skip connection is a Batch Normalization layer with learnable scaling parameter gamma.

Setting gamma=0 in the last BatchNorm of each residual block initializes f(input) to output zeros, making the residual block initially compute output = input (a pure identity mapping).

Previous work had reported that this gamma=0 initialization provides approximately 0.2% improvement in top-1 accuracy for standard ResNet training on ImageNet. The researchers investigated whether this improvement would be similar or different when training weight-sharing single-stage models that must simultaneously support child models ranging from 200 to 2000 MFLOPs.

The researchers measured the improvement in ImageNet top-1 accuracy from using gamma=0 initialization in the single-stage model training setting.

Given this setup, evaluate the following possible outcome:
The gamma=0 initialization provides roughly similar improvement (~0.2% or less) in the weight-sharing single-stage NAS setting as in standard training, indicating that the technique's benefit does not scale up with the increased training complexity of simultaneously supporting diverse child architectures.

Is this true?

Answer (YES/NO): NO